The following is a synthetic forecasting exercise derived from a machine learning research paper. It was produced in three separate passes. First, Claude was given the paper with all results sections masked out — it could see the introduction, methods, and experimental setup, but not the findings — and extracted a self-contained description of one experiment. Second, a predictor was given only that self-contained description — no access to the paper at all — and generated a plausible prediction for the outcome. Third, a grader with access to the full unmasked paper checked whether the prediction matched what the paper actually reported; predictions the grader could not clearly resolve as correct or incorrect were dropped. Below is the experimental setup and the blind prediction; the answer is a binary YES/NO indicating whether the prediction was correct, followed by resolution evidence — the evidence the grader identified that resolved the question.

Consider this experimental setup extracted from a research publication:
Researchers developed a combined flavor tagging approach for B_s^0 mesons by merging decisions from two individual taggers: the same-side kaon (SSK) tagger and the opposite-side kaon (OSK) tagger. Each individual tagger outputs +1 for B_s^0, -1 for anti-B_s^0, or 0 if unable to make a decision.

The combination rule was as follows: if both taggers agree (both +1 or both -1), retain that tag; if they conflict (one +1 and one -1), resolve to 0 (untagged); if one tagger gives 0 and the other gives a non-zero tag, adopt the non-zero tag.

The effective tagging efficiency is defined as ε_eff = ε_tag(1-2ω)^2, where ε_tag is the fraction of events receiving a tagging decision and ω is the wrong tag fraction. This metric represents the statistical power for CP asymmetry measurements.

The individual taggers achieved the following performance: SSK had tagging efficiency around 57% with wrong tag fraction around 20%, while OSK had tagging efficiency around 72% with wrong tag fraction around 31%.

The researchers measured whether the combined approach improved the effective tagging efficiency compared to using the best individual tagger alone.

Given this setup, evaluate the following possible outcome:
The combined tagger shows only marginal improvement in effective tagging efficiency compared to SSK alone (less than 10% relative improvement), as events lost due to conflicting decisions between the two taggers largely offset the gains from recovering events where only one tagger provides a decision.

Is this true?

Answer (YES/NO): NO